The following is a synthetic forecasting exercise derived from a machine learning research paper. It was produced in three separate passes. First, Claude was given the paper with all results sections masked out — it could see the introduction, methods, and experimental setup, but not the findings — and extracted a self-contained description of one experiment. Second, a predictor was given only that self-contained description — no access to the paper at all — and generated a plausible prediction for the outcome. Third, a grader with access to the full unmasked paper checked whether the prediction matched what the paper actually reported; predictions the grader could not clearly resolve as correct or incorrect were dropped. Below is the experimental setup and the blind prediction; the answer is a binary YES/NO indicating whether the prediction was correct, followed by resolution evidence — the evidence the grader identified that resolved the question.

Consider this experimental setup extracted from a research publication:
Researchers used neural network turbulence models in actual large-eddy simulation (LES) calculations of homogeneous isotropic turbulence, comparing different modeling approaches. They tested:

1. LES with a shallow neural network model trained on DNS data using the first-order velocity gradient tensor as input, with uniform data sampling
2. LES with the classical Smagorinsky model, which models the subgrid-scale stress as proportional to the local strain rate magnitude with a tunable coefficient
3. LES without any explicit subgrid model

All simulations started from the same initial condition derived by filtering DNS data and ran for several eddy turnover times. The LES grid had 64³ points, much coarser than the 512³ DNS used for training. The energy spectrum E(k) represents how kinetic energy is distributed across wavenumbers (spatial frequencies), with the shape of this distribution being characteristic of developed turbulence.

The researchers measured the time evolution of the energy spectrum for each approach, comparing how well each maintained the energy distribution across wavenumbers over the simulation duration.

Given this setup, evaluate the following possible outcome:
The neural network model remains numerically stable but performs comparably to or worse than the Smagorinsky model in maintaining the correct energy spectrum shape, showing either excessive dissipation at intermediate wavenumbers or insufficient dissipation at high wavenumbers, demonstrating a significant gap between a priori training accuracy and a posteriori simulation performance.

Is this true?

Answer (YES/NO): NO